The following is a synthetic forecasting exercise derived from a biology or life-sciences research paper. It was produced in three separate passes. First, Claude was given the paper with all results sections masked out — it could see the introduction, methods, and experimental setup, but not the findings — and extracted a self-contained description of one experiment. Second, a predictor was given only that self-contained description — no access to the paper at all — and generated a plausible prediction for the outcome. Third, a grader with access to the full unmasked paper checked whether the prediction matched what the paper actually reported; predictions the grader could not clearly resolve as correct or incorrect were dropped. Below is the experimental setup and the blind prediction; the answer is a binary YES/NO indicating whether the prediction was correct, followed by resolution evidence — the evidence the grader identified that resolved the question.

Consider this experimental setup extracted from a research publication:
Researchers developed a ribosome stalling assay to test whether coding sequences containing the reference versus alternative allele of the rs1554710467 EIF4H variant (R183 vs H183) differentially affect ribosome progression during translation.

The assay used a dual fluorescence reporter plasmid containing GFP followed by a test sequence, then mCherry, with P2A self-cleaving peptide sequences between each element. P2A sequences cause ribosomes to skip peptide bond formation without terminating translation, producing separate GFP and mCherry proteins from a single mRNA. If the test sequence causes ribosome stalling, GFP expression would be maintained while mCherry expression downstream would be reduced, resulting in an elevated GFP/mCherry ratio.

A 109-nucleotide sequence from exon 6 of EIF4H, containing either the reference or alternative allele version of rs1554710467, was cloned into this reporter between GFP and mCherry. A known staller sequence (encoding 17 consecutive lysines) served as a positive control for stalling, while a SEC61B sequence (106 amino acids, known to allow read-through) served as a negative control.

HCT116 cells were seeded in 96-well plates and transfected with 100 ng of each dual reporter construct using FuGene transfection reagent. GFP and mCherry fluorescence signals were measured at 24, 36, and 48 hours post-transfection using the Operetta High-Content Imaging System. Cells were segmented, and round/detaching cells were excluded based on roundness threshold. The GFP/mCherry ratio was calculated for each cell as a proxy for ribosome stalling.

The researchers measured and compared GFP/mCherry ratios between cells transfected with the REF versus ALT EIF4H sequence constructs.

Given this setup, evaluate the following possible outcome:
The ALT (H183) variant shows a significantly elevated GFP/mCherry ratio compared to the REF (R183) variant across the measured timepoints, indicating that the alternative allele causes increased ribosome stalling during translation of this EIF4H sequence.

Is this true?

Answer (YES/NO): NO